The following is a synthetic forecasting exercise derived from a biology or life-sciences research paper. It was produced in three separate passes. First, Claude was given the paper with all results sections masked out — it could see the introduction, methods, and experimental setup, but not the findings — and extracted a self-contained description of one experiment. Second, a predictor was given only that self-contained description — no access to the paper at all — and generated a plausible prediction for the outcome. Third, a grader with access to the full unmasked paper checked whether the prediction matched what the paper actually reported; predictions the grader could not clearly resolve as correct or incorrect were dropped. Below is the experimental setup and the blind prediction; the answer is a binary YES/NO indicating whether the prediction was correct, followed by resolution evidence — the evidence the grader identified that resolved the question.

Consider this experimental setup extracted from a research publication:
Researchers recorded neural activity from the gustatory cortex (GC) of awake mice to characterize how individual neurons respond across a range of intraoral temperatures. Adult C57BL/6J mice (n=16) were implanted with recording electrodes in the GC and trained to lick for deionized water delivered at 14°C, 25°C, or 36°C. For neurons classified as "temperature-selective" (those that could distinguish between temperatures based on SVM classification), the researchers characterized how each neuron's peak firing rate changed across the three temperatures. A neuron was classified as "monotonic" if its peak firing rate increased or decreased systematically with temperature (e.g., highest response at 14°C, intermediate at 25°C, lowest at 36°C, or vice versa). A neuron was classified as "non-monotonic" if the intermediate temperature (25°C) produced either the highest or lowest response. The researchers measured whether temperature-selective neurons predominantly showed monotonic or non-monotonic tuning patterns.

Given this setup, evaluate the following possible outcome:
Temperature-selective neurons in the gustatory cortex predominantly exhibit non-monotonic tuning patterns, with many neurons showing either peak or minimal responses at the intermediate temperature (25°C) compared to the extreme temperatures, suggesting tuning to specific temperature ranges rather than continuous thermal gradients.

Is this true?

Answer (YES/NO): NO